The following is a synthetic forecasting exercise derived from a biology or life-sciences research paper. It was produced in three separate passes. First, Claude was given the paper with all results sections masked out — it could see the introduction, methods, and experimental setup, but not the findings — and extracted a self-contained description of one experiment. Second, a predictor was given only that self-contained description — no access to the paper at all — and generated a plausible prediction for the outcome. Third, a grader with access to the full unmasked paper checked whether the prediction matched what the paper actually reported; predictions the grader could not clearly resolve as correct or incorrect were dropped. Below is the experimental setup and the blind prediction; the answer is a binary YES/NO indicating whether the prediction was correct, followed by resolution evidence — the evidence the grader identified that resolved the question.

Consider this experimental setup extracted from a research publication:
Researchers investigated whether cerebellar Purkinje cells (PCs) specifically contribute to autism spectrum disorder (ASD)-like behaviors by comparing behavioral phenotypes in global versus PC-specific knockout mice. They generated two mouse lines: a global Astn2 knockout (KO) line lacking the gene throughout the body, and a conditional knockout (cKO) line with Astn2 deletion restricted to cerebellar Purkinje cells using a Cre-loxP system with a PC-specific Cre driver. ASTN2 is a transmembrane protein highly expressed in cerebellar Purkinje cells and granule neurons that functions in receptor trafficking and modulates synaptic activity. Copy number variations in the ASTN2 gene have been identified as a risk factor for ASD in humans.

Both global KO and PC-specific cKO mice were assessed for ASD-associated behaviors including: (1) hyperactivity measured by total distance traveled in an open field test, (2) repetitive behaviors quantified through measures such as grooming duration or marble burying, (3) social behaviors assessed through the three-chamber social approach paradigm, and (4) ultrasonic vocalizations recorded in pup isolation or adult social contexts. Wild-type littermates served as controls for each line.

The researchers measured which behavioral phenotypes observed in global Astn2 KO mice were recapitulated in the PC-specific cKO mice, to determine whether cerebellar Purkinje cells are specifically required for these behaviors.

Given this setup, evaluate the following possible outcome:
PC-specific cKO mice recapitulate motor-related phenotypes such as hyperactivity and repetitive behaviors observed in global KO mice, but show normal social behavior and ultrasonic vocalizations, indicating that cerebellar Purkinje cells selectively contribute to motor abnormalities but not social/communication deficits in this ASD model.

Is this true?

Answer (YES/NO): YES